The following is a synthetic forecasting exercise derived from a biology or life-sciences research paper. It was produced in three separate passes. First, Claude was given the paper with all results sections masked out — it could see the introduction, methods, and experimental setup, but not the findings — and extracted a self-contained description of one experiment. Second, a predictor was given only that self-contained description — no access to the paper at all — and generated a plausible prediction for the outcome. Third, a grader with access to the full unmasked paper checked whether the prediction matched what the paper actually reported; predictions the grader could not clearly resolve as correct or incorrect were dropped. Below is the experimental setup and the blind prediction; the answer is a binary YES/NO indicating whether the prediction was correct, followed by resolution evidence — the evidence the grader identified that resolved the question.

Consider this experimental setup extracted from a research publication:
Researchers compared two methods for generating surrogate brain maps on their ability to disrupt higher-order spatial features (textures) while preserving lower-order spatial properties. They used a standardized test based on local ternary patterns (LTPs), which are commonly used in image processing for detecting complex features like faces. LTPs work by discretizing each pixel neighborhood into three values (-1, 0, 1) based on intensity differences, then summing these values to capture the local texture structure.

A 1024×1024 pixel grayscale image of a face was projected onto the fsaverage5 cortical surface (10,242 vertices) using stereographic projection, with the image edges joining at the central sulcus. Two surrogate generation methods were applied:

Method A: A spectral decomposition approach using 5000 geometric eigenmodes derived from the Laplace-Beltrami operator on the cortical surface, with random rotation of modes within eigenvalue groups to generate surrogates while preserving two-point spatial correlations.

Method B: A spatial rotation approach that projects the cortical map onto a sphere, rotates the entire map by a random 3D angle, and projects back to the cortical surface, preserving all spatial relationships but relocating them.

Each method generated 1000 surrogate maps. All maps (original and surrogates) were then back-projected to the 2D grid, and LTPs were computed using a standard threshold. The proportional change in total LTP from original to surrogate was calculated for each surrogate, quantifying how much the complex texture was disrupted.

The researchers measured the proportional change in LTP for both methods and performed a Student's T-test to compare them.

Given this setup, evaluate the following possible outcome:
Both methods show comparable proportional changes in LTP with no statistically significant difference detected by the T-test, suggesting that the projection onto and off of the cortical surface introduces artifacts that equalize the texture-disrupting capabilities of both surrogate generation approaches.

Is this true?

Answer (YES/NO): NO